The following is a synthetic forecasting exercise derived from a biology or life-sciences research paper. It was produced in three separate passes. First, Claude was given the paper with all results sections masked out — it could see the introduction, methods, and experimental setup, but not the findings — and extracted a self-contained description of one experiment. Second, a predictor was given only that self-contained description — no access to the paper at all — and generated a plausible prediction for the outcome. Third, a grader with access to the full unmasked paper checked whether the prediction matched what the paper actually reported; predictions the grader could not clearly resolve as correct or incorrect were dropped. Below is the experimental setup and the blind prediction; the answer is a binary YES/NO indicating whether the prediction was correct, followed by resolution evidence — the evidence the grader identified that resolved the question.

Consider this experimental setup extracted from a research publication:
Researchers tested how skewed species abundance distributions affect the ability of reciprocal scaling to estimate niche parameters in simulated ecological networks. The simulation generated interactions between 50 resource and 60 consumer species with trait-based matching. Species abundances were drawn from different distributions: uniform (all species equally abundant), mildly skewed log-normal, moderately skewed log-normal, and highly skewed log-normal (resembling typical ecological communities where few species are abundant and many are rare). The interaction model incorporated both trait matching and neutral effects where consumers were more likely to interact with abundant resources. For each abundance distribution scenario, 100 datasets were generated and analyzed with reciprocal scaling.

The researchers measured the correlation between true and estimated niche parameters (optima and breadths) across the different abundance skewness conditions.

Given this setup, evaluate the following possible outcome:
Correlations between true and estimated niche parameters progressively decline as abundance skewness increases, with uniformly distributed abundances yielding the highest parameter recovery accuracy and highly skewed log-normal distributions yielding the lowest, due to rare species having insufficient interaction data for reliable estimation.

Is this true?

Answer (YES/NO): NO